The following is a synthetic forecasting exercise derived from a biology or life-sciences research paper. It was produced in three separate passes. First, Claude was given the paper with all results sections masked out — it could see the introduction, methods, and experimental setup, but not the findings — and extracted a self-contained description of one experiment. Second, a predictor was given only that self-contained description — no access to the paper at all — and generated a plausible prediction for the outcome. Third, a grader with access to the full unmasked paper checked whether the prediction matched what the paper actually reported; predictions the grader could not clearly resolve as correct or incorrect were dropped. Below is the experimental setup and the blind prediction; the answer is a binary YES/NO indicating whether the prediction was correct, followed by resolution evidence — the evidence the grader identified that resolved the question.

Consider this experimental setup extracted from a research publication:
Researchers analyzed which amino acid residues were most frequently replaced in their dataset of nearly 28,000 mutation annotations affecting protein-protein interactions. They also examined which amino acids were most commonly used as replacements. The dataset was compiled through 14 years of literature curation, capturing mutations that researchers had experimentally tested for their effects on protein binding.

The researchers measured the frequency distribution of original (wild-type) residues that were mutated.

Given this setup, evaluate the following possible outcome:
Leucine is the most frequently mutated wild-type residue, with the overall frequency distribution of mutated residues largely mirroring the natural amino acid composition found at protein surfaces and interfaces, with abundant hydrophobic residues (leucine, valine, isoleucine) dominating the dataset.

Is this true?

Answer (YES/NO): NO